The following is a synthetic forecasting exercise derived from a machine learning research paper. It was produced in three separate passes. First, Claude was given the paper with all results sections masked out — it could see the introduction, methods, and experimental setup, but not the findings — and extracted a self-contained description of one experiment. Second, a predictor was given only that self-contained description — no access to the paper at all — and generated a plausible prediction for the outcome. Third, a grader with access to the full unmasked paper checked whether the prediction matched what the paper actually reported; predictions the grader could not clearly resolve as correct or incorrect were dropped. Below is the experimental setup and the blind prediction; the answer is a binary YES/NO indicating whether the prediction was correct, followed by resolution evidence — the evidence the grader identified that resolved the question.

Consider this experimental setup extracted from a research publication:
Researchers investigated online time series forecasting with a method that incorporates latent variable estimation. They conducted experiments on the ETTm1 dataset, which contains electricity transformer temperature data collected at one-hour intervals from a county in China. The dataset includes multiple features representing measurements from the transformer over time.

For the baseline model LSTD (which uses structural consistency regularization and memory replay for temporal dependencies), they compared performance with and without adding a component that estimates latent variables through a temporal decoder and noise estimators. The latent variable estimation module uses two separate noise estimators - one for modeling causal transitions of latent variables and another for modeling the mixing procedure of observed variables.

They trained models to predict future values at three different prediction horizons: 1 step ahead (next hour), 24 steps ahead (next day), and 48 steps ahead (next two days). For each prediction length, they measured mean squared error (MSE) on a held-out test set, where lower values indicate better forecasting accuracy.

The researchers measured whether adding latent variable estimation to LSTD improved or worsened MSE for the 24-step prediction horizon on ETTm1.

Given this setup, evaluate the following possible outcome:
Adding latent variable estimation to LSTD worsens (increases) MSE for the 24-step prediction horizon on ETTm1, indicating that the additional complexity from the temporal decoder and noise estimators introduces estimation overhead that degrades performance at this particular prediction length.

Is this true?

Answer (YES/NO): YES